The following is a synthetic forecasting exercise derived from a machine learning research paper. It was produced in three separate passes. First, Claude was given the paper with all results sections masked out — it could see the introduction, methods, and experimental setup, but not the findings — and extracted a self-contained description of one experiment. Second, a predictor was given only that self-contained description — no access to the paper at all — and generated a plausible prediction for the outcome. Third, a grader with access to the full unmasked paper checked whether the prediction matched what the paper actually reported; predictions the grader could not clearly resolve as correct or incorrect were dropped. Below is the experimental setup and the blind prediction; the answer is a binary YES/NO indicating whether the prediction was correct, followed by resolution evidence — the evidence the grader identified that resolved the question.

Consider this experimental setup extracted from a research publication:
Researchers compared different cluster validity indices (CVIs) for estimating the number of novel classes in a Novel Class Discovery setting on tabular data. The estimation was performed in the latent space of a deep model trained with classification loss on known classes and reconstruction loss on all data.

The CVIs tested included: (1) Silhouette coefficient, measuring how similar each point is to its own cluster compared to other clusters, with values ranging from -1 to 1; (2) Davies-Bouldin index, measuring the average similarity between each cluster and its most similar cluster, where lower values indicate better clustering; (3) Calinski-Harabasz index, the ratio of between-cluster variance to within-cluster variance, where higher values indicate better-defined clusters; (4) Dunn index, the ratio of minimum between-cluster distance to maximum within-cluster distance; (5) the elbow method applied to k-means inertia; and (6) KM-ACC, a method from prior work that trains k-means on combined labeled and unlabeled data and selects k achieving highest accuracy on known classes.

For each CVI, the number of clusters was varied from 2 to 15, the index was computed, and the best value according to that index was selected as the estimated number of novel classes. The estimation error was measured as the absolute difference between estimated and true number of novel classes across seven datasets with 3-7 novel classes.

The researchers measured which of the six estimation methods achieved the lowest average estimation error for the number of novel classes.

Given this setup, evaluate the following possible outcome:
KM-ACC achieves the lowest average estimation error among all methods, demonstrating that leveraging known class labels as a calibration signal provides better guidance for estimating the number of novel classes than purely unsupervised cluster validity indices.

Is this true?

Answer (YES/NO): NO